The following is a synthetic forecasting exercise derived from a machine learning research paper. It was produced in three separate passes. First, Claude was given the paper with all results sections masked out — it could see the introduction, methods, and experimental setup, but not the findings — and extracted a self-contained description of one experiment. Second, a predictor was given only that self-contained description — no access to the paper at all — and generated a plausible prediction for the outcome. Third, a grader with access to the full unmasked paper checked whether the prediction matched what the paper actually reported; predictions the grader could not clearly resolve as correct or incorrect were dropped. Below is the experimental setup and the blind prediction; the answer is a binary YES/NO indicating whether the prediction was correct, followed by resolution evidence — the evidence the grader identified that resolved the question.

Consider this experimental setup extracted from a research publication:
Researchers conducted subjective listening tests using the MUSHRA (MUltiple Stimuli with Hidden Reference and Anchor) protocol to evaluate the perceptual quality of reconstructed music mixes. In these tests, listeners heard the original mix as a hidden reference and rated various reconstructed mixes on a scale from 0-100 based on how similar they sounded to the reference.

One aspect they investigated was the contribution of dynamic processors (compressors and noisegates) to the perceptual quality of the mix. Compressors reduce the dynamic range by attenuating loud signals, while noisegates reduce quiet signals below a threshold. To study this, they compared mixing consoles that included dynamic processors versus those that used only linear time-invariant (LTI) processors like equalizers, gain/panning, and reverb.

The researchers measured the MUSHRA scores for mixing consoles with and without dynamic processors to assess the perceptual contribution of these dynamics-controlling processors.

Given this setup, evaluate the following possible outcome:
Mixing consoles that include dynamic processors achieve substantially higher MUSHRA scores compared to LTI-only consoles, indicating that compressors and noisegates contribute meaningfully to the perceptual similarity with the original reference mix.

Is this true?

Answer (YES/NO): NO